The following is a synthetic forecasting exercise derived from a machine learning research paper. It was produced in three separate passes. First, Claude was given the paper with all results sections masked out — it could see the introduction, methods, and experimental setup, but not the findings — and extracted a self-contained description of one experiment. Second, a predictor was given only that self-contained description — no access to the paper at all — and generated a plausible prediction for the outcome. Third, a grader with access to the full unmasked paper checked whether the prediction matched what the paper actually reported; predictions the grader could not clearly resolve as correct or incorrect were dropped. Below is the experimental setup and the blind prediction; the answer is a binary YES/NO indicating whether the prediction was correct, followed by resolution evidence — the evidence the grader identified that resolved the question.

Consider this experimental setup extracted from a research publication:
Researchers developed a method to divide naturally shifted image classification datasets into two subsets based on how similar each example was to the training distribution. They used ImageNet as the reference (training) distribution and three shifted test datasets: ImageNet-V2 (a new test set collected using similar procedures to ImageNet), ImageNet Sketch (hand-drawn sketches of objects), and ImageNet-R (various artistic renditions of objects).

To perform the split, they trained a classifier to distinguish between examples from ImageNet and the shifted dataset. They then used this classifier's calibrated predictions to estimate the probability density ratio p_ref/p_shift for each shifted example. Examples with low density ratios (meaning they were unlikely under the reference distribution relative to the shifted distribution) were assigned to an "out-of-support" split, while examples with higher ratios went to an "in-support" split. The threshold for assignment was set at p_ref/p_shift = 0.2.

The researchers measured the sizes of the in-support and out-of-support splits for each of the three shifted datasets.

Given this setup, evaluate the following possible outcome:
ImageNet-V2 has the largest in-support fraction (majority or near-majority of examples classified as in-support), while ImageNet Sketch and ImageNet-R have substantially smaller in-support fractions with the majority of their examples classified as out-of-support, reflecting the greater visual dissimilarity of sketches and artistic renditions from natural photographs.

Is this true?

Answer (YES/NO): NO